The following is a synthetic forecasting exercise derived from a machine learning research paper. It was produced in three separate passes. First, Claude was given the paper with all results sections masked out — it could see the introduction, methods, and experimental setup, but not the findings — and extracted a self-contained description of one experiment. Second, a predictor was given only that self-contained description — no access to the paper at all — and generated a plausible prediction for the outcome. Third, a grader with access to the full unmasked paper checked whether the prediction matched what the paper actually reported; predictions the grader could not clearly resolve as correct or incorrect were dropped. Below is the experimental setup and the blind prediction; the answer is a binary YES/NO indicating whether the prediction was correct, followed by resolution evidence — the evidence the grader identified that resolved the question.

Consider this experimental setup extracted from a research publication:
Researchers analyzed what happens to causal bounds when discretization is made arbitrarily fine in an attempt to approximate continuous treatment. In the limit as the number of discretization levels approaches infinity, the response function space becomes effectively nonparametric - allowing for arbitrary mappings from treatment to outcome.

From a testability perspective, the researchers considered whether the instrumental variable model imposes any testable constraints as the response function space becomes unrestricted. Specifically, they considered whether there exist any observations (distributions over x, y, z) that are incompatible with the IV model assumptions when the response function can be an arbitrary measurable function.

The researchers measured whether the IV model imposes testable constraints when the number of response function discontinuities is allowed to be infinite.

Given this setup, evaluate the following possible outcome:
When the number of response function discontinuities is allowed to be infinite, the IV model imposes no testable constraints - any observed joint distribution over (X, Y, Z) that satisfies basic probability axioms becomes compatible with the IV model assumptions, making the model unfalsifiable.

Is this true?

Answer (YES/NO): YES